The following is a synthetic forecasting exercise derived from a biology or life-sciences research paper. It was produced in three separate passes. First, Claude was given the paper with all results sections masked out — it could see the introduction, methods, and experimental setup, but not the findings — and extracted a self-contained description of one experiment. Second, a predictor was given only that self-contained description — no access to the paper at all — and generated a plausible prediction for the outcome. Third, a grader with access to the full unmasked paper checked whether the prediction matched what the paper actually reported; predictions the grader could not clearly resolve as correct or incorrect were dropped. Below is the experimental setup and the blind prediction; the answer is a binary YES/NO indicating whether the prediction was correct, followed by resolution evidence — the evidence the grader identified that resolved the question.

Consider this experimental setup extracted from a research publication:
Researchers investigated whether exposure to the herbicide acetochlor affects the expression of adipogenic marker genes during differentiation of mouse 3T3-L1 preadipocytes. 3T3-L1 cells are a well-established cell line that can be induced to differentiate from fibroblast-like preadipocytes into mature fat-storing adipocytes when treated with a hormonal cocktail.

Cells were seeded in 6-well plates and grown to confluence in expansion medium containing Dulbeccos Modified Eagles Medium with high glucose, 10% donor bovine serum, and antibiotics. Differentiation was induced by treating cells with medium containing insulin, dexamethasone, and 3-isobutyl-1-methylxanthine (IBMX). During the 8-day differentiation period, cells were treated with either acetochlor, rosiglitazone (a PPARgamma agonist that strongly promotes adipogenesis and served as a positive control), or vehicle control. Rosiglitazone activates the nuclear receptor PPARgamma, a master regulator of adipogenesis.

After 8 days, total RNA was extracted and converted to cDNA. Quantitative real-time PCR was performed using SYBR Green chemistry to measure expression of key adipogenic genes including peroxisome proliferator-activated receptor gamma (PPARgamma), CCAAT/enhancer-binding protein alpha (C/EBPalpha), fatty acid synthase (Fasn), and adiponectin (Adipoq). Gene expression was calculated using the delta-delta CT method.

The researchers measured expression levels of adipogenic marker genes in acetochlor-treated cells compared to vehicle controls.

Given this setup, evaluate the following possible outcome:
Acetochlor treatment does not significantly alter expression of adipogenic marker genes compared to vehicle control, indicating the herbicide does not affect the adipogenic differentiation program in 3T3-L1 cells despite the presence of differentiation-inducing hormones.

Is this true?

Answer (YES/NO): NO